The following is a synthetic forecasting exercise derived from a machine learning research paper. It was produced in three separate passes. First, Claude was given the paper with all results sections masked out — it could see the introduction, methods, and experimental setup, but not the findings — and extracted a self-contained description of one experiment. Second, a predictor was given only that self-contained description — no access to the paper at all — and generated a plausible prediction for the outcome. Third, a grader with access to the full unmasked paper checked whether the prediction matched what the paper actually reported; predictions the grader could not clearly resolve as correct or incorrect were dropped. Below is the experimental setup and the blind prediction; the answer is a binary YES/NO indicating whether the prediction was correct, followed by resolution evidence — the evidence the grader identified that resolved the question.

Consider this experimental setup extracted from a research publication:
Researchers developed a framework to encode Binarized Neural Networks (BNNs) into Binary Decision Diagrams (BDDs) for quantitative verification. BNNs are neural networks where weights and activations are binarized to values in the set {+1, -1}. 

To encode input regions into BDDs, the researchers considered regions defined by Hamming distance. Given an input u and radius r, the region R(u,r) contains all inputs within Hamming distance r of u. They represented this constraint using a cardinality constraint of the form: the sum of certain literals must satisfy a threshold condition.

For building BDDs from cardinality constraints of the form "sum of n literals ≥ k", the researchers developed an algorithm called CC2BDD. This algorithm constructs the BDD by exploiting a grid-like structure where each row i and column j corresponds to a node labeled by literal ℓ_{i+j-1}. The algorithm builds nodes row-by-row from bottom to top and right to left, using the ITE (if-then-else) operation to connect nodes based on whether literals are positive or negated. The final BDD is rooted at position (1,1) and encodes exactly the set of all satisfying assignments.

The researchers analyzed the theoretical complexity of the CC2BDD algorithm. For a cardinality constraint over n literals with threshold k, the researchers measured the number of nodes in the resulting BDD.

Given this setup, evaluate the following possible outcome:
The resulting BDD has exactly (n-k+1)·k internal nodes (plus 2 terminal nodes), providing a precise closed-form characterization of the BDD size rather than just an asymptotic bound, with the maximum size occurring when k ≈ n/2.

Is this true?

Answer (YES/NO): NO